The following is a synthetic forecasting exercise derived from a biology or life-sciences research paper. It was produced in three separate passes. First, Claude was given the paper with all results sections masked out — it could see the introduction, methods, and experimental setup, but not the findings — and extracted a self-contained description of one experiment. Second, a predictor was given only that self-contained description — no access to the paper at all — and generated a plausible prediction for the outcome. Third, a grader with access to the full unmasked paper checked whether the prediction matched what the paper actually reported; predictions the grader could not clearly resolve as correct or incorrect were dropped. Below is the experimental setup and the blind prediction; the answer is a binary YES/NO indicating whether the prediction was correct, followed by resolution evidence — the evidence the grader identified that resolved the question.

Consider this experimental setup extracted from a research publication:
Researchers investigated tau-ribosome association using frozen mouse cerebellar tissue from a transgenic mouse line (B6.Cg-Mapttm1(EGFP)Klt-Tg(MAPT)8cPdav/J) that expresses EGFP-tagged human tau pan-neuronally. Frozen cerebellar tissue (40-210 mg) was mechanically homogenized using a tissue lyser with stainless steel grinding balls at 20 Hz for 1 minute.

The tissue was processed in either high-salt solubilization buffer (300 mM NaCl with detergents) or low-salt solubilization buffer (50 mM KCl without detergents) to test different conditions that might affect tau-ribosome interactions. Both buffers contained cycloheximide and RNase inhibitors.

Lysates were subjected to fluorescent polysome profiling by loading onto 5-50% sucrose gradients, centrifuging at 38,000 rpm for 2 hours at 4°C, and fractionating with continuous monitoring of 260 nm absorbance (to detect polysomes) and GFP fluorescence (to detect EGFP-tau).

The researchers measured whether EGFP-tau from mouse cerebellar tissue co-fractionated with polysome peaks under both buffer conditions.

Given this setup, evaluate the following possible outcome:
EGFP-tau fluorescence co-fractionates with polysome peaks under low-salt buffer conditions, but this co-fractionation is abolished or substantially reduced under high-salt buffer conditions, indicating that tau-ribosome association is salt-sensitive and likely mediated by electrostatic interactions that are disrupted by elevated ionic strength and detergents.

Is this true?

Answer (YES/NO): NO